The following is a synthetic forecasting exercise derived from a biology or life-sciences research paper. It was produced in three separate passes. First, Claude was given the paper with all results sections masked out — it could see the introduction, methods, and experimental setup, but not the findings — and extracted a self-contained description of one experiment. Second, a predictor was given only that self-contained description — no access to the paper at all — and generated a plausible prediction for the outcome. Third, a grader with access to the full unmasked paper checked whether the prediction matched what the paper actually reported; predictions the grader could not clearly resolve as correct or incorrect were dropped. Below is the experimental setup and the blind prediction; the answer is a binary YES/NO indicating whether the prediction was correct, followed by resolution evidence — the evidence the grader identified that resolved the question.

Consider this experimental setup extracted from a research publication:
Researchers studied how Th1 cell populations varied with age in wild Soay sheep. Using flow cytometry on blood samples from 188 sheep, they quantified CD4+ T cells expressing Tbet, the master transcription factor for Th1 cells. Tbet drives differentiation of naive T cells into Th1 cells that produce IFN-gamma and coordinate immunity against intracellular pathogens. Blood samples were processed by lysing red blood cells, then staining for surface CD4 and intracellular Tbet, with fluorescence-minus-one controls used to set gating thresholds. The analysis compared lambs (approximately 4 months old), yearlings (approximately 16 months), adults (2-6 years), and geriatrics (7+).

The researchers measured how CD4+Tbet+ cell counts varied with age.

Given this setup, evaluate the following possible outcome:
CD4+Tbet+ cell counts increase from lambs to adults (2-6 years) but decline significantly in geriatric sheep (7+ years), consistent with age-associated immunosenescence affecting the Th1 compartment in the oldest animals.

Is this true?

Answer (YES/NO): NO